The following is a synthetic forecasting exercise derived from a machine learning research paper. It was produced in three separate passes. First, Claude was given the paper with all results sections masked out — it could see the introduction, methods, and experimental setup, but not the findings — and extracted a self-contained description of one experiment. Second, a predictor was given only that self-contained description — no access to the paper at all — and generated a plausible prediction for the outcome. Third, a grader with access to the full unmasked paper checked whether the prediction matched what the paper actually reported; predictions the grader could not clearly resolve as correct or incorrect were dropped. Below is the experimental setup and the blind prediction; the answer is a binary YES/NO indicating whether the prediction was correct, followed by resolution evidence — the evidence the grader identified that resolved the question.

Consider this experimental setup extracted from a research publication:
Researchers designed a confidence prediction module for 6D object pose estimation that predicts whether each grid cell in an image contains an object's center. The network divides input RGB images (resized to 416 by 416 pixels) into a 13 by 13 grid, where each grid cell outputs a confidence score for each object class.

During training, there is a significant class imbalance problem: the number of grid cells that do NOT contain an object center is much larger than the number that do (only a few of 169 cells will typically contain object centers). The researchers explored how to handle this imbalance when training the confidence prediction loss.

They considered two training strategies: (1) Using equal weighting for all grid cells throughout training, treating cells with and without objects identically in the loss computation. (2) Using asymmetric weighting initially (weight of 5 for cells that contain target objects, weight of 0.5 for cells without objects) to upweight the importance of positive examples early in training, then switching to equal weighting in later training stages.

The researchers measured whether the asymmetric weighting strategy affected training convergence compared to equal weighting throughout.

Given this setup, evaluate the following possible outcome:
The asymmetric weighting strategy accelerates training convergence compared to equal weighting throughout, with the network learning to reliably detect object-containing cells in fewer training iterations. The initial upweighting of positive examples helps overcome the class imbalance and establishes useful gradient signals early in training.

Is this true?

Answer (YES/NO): NO